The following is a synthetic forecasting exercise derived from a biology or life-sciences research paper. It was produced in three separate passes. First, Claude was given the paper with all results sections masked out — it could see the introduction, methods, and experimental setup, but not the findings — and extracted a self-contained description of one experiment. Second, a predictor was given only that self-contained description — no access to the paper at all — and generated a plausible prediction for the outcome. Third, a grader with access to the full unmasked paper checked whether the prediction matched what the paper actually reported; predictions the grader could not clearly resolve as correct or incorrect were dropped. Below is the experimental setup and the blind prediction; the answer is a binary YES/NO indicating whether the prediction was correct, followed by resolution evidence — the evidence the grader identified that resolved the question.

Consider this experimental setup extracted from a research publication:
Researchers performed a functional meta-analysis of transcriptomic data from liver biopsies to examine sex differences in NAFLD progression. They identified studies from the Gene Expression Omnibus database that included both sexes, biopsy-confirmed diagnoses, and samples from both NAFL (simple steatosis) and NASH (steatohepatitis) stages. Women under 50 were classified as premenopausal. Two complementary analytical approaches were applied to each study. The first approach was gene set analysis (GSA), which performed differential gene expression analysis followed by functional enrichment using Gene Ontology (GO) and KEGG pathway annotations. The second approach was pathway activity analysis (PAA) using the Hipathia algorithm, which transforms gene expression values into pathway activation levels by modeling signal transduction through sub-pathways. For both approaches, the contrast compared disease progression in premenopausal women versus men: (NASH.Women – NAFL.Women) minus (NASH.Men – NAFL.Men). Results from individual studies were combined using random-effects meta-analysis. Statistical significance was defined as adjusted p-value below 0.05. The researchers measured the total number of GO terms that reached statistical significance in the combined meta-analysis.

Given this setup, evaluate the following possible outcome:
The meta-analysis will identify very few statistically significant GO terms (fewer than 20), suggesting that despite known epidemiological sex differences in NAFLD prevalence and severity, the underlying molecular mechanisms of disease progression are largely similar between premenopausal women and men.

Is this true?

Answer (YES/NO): NO